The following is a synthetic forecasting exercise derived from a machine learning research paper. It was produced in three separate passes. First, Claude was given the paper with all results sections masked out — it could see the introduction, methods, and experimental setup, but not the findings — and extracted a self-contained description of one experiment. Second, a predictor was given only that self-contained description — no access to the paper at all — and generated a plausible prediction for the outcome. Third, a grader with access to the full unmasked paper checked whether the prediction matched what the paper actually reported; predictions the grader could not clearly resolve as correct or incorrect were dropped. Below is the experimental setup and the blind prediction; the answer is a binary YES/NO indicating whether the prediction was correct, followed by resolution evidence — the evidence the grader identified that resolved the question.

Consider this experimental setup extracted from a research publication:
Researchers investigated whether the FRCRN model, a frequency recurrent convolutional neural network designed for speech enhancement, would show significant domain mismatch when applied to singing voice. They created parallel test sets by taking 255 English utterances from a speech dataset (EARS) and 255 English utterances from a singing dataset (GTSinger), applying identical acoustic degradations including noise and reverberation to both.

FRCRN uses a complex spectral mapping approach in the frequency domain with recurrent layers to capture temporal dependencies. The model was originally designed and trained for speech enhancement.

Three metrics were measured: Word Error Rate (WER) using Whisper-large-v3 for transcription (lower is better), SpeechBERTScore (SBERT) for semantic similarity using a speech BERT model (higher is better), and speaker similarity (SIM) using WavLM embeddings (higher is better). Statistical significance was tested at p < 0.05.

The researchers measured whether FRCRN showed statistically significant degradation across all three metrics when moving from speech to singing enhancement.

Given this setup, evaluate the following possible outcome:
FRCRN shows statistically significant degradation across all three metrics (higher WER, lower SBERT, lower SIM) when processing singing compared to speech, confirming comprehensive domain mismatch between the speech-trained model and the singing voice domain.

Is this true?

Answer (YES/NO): NO